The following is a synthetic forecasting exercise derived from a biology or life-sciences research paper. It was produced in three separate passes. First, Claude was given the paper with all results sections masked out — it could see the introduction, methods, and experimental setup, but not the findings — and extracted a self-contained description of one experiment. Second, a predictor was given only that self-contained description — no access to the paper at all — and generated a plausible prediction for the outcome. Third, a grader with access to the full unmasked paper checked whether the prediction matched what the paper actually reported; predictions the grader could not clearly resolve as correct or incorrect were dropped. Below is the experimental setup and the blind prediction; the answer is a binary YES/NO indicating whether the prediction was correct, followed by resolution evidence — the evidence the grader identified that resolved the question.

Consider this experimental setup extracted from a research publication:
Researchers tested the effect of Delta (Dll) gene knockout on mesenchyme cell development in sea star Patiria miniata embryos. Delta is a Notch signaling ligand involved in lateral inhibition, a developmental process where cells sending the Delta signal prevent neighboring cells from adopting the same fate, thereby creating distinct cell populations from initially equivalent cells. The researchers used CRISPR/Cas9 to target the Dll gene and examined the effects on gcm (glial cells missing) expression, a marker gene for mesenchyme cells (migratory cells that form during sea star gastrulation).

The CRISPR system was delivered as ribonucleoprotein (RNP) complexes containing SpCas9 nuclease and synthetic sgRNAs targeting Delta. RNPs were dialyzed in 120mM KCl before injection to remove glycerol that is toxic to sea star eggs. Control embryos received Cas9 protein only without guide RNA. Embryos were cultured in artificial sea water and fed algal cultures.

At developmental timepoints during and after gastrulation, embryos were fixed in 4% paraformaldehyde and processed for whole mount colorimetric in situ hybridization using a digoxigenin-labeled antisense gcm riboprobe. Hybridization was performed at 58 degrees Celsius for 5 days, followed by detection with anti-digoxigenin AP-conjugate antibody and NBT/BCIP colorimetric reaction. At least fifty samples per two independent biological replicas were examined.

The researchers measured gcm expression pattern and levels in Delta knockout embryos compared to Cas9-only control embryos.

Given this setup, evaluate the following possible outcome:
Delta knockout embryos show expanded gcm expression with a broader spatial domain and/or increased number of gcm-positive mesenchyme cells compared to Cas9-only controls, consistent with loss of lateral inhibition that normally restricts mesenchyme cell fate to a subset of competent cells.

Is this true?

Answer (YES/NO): YES